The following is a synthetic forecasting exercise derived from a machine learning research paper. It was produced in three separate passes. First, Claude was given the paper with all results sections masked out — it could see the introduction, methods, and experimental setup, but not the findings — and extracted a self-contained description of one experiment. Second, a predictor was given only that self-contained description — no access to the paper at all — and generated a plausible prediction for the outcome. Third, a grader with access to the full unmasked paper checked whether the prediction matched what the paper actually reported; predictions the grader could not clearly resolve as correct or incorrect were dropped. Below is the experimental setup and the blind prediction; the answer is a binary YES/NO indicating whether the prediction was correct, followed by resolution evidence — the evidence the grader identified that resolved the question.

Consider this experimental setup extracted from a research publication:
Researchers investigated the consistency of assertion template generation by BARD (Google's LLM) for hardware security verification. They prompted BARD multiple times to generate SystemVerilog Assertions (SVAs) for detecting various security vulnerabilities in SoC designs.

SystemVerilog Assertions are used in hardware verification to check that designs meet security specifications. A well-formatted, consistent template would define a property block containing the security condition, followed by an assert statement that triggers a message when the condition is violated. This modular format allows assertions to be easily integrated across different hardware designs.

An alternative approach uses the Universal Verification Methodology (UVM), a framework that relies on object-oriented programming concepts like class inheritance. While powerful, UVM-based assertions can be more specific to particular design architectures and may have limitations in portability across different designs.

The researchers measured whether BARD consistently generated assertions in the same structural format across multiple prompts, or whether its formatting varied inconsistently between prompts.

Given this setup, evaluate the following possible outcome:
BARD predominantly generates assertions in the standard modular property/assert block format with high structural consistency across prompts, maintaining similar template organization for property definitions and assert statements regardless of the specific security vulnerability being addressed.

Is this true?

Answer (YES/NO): NO